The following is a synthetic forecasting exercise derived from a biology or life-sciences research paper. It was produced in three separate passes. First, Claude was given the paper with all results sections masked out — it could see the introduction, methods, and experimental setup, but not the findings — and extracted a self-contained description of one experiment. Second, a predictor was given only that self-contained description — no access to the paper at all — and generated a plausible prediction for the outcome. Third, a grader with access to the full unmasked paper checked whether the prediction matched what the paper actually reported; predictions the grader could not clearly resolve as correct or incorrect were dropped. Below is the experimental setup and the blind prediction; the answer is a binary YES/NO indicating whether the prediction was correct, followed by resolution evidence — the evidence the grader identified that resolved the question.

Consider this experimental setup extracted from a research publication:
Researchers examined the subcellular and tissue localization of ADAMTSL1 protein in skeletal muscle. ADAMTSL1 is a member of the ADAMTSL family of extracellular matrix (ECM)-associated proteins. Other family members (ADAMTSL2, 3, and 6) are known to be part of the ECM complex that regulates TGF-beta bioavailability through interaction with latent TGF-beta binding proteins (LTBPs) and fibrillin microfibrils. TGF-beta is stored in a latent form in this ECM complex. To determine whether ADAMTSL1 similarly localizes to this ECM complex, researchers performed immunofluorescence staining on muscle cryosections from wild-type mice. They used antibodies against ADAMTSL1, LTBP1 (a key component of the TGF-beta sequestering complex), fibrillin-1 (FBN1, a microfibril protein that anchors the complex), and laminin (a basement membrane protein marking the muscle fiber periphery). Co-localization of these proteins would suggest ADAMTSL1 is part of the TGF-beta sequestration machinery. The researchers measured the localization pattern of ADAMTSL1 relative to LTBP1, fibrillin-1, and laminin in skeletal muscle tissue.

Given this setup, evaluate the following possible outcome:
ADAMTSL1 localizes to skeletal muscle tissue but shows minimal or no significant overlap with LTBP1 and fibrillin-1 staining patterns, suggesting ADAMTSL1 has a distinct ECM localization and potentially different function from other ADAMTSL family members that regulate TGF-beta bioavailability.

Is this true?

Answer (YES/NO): NO